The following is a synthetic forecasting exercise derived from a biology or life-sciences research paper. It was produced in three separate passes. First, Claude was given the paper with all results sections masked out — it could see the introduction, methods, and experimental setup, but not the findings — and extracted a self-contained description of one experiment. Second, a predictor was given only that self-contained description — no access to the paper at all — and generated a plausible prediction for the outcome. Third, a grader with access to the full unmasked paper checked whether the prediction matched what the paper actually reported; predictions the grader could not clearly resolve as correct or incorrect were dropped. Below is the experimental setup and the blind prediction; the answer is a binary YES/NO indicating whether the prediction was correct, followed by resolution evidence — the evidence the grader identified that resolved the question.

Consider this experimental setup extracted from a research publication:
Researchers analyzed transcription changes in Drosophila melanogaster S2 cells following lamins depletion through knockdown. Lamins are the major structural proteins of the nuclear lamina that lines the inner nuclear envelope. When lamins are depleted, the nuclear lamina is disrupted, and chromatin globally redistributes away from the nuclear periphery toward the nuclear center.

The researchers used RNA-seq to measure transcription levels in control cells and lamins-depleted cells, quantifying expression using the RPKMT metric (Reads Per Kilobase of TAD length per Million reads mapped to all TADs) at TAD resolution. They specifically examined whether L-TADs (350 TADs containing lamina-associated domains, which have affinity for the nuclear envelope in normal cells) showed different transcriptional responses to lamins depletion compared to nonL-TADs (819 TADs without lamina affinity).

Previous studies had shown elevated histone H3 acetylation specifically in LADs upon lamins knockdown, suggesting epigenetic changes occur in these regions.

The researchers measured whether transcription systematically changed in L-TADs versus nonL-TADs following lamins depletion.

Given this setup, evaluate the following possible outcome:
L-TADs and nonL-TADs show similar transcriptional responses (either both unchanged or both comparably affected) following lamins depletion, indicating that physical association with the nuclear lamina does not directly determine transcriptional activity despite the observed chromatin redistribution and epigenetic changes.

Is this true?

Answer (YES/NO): YES